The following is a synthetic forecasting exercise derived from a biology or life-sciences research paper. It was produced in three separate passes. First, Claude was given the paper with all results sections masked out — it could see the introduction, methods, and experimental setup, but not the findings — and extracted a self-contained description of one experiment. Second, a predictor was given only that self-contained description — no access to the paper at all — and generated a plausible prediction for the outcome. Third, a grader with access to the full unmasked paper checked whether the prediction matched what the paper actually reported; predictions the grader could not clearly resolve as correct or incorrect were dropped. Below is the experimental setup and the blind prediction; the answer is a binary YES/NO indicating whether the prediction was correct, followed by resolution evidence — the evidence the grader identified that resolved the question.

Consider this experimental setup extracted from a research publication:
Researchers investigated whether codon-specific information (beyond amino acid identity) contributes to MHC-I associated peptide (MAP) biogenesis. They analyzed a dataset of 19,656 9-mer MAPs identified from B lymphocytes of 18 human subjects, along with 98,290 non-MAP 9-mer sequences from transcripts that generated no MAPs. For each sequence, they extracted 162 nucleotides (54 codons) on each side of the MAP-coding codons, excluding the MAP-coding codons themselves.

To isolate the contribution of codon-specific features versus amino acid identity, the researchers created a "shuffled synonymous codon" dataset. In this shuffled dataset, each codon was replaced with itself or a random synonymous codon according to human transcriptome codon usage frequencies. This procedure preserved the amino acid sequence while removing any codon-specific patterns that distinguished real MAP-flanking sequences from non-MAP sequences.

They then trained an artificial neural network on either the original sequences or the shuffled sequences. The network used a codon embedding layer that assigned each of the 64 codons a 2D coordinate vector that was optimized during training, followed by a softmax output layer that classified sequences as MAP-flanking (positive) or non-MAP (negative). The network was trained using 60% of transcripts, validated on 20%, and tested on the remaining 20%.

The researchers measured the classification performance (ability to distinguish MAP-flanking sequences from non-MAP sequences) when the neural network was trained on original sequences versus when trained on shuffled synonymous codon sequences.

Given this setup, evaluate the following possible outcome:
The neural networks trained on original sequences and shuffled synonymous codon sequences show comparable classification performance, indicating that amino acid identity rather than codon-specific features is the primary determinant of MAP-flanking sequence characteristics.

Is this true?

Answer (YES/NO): NO